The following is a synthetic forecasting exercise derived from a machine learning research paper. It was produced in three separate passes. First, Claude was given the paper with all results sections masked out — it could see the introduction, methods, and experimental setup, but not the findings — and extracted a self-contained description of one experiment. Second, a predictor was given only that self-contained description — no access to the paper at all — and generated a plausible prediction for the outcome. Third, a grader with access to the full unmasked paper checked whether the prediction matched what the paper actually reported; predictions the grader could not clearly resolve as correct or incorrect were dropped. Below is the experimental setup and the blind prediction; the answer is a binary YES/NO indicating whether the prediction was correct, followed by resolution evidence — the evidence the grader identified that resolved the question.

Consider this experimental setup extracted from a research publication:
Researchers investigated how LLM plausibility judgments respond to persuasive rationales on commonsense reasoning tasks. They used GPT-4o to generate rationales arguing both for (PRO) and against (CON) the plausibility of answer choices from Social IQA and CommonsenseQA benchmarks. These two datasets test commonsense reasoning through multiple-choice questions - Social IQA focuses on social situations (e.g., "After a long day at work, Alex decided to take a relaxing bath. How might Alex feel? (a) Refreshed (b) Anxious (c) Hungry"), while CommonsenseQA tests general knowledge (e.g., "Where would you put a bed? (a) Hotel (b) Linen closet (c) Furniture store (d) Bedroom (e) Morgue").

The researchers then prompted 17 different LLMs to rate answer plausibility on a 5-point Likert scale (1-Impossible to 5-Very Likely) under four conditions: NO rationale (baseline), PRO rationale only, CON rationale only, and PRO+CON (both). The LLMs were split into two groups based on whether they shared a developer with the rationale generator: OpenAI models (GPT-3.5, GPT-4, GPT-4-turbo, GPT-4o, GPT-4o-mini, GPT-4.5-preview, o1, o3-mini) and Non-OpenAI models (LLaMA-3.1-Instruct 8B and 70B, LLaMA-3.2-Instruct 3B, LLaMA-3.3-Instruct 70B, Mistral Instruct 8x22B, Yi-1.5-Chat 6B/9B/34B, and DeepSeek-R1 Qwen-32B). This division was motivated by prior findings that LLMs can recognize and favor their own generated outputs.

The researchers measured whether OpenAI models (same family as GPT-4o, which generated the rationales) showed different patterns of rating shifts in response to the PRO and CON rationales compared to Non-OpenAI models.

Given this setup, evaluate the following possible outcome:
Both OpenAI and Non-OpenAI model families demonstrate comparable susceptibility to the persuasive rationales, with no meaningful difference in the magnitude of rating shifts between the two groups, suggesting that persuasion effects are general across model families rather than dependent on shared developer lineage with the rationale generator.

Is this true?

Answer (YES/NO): NO